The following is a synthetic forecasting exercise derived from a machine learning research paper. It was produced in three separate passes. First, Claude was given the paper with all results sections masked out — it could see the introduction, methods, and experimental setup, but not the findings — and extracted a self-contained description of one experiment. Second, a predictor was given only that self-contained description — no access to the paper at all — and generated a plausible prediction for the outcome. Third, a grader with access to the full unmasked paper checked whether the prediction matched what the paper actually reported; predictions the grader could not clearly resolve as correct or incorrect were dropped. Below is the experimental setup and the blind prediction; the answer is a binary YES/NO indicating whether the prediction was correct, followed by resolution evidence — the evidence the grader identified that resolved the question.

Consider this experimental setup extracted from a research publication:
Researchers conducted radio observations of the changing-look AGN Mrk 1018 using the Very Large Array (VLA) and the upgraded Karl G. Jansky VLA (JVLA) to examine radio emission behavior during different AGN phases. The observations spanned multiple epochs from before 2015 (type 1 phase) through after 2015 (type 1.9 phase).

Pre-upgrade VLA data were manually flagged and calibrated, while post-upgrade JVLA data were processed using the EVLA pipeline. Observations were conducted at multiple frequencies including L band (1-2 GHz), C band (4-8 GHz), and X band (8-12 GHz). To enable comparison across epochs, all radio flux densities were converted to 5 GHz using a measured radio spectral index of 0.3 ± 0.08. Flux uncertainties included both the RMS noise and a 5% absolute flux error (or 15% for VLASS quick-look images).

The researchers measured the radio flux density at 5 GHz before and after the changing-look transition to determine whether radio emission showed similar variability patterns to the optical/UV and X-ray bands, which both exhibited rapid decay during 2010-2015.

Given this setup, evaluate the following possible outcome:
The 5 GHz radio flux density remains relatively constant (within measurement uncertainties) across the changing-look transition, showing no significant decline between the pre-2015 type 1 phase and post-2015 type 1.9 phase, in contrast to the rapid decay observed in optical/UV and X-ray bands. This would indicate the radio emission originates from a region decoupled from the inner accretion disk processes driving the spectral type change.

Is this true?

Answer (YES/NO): NO